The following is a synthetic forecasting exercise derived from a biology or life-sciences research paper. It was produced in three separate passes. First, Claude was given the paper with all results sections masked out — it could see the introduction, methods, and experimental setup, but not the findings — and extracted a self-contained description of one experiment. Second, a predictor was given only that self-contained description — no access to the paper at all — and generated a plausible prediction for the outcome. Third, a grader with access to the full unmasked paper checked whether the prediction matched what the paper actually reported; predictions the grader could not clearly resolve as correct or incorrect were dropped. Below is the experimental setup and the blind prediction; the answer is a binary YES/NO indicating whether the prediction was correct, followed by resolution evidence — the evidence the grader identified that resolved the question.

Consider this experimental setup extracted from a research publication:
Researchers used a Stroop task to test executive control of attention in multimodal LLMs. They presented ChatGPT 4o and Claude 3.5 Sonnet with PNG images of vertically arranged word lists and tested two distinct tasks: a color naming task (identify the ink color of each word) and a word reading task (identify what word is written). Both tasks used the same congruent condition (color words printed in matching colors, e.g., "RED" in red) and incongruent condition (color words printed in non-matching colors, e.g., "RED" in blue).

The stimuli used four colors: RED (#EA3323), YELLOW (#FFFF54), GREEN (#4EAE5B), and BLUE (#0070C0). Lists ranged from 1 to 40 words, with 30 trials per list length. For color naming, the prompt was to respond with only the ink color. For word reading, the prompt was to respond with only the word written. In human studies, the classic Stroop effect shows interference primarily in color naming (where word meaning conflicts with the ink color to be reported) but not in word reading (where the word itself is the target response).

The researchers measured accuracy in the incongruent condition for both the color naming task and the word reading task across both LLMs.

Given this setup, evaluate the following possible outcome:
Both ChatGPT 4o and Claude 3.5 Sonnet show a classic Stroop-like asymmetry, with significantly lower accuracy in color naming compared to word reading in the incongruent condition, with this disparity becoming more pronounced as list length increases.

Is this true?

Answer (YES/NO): YES